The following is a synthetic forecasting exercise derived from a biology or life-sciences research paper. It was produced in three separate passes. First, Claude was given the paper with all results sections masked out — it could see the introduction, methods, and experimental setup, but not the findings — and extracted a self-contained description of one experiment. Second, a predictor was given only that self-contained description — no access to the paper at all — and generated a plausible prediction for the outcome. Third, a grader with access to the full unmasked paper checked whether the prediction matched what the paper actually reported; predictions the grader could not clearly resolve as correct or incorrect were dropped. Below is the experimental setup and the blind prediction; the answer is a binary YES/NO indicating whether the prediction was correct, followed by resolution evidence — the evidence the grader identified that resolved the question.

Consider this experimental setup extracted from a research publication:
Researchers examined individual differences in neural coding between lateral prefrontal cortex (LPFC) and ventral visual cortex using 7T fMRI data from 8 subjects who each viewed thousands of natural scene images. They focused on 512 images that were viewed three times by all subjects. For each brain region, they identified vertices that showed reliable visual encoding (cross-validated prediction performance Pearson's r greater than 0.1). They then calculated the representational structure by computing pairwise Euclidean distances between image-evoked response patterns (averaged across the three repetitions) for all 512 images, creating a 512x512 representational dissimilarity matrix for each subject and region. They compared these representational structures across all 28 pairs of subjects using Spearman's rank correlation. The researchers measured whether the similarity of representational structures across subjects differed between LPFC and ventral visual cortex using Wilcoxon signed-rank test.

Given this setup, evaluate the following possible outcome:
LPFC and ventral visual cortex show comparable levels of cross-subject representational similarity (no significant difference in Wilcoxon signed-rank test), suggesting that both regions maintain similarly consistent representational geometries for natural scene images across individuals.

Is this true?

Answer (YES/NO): NO